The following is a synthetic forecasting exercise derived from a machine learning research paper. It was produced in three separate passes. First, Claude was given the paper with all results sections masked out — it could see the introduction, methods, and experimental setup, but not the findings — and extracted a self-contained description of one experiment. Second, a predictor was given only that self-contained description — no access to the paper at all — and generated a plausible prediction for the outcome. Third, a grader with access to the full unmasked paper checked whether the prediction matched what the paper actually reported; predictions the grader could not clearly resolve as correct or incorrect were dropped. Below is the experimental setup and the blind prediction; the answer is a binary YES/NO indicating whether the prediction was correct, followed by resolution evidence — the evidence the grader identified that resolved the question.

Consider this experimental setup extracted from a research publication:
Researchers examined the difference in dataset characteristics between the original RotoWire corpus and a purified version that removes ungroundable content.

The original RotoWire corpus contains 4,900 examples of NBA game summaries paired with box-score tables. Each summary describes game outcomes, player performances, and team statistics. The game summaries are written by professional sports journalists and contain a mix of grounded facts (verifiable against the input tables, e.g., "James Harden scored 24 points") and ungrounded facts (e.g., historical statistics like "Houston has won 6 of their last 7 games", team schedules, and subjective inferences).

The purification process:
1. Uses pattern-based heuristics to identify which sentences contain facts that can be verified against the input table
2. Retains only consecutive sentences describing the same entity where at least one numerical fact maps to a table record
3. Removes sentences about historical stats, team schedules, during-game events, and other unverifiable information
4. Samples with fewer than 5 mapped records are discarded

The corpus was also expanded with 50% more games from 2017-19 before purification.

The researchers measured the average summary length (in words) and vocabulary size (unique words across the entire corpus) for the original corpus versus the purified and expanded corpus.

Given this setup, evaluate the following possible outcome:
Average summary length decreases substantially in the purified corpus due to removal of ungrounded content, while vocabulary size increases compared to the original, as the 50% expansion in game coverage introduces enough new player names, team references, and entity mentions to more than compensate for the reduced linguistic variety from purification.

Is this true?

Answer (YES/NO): NO